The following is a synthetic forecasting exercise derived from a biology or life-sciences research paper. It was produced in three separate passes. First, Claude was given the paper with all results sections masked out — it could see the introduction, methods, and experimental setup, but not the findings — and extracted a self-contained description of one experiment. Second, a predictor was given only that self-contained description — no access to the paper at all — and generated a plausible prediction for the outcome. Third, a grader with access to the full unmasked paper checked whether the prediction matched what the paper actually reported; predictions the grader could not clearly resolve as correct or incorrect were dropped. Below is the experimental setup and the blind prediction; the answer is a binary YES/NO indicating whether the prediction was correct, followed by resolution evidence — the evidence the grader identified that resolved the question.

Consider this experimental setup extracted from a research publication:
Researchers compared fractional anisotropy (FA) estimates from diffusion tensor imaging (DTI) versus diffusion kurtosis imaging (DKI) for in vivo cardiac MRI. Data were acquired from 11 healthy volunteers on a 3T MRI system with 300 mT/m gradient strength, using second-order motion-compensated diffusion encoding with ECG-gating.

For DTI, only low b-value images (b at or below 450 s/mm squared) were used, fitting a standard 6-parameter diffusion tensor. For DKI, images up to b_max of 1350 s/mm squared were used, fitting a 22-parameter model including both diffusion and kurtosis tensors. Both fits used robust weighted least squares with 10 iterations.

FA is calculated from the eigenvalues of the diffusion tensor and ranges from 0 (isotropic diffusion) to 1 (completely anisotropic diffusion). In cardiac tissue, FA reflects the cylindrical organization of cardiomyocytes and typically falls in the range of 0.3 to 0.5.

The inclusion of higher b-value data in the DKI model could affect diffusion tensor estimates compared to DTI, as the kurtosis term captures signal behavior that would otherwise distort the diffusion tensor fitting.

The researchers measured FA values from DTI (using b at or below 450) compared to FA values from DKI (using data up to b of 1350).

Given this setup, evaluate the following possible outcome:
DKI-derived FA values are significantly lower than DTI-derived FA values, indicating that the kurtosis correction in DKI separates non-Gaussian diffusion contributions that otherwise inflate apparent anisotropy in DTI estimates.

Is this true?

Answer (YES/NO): NO